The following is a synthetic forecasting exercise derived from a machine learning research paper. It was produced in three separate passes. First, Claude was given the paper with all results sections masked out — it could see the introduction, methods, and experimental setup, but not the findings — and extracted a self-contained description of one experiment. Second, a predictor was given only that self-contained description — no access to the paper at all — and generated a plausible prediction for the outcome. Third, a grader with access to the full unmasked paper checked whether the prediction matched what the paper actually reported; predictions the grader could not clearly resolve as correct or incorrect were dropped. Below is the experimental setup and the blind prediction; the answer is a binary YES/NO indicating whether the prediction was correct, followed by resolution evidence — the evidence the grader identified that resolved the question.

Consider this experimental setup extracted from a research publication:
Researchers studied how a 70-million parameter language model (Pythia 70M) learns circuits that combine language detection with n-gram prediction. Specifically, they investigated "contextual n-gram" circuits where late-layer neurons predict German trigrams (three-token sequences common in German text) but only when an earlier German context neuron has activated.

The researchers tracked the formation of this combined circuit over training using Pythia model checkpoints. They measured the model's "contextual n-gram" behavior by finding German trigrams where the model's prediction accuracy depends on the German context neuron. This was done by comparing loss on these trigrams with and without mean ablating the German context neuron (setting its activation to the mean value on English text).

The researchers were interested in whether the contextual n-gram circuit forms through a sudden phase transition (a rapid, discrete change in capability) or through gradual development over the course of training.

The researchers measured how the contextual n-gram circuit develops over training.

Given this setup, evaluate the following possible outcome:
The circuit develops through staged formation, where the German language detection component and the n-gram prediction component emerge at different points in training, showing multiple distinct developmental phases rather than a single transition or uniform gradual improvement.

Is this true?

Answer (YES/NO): NO